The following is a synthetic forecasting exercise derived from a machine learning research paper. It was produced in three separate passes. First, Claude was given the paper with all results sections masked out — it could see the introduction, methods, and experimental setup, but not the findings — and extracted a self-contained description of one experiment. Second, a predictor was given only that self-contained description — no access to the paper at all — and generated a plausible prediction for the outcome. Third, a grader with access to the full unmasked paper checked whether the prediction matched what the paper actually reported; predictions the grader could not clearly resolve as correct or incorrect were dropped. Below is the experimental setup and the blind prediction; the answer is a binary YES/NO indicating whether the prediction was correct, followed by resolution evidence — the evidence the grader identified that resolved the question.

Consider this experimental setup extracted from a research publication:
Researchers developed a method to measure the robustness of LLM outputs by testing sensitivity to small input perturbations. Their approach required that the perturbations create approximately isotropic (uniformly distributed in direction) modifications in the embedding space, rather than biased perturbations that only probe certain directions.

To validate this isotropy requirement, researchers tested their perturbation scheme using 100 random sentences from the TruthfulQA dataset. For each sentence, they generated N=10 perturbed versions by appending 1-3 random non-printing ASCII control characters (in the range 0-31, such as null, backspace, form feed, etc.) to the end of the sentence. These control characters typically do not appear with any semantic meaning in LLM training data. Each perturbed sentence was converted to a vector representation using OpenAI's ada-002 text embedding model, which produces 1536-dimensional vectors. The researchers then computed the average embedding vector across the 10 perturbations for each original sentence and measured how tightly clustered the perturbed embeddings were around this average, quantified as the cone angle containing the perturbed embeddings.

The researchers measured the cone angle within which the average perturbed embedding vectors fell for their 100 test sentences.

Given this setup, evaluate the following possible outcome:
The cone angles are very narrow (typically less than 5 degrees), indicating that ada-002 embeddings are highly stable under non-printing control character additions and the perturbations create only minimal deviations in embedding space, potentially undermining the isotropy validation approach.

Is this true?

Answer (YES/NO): NO